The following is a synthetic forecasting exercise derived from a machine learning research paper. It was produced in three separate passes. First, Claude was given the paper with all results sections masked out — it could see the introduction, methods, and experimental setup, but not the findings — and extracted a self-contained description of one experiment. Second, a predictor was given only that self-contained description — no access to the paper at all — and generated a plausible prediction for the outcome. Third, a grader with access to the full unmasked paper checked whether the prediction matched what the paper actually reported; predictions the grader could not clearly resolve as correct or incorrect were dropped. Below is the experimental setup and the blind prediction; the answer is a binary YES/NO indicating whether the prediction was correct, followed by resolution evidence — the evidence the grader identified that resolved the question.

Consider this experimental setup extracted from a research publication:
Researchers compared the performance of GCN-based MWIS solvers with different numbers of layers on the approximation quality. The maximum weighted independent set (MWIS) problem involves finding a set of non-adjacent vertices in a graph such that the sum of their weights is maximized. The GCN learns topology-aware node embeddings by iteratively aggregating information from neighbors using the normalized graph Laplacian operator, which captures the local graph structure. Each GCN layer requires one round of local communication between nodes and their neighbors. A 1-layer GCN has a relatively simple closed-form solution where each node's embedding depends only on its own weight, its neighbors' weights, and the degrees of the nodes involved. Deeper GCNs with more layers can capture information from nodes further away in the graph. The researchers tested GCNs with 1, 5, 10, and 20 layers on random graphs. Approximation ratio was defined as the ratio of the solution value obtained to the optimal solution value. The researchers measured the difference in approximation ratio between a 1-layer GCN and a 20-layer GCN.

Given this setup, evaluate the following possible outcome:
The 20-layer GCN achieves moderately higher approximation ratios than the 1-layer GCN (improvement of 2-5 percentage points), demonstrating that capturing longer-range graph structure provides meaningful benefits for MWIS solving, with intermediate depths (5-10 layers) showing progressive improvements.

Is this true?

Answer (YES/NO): NO